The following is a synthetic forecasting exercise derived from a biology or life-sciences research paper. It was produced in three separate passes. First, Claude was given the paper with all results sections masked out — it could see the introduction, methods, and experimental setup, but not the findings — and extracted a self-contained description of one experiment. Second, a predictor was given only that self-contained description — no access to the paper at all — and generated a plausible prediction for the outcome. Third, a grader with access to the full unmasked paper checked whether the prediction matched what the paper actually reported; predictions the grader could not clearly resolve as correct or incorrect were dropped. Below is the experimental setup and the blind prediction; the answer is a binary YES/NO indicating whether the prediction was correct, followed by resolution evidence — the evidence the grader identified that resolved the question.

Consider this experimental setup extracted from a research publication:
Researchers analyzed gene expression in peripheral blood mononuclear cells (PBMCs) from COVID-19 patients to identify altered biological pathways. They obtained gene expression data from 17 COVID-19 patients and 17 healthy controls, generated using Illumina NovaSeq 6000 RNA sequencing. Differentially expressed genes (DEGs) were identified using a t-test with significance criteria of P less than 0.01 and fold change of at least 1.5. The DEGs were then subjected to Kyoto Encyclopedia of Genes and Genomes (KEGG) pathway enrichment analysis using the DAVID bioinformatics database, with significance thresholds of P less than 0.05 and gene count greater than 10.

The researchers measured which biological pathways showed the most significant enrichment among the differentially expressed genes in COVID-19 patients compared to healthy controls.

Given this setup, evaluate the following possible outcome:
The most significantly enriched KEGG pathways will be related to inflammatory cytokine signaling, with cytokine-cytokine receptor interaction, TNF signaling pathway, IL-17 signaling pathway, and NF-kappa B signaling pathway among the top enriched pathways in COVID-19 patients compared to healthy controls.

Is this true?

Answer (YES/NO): NO